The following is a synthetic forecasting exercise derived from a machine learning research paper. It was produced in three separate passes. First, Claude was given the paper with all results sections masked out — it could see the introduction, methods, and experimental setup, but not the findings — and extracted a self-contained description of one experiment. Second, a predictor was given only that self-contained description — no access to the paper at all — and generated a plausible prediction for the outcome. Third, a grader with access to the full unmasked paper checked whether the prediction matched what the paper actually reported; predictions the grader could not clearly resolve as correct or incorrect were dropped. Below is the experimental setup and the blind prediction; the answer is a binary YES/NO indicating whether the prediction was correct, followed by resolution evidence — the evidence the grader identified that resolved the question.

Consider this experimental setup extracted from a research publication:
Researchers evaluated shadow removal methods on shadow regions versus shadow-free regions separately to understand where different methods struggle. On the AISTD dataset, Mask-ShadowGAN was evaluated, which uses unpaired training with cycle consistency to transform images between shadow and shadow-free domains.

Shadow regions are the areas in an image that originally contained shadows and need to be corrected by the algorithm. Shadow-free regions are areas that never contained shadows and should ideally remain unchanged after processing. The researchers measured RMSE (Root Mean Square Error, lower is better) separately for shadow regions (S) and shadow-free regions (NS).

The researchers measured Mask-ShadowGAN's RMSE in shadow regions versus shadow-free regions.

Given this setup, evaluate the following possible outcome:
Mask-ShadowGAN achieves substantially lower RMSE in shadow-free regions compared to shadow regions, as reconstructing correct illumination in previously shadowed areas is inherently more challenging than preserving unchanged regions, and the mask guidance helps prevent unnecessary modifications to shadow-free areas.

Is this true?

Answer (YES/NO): YES